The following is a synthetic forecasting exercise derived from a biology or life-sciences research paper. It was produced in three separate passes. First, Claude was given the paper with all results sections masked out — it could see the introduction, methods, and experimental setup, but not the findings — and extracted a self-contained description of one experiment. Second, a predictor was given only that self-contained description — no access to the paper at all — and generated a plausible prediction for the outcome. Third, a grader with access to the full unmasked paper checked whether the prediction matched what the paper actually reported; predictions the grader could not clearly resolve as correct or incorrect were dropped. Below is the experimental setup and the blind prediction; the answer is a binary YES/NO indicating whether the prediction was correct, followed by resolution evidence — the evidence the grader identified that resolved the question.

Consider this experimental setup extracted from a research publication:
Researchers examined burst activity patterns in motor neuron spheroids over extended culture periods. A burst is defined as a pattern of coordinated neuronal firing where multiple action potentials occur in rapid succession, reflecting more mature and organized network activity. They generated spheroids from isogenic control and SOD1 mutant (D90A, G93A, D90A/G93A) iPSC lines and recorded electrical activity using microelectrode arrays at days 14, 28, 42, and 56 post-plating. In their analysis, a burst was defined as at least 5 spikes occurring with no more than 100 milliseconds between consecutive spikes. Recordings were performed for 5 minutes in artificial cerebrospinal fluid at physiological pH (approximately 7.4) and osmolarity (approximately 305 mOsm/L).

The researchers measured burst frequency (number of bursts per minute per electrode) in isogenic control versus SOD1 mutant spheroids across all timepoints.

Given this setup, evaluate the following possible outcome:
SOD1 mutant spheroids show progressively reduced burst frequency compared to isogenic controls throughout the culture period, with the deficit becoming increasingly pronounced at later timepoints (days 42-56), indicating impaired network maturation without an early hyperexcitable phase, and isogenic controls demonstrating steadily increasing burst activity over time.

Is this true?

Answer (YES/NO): NO